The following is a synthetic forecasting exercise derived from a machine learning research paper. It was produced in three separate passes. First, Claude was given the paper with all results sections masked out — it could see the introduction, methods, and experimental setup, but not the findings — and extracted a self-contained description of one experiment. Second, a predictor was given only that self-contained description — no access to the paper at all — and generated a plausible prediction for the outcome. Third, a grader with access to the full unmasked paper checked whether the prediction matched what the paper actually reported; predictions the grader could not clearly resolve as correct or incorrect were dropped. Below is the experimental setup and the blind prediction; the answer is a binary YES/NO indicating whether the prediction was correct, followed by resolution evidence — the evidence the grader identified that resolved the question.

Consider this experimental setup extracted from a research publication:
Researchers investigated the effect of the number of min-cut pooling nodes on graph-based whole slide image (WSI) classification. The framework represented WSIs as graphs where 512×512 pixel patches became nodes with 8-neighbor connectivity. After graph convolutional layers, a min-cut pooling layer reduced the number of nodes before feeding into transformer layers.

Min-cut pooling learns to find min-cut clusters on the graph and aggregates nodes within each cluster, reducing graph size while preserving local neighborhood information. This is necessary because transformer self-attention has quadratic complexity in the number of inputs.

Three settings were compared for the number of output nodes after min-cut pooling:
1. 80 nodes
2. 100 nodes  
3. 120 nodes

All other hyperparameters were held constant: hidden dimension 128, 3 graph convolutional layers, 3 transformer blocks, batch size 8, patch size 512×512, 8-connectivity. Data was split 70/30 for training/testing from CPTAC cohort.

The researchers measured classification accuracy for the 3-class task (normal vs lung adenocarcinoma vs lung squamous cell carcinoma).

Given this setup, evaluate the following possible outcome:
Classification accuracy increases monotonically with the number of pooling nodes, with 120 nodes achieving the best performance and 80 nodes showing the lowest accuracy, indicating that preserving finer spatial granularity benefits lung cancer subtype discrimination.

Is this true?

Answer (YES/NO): YES